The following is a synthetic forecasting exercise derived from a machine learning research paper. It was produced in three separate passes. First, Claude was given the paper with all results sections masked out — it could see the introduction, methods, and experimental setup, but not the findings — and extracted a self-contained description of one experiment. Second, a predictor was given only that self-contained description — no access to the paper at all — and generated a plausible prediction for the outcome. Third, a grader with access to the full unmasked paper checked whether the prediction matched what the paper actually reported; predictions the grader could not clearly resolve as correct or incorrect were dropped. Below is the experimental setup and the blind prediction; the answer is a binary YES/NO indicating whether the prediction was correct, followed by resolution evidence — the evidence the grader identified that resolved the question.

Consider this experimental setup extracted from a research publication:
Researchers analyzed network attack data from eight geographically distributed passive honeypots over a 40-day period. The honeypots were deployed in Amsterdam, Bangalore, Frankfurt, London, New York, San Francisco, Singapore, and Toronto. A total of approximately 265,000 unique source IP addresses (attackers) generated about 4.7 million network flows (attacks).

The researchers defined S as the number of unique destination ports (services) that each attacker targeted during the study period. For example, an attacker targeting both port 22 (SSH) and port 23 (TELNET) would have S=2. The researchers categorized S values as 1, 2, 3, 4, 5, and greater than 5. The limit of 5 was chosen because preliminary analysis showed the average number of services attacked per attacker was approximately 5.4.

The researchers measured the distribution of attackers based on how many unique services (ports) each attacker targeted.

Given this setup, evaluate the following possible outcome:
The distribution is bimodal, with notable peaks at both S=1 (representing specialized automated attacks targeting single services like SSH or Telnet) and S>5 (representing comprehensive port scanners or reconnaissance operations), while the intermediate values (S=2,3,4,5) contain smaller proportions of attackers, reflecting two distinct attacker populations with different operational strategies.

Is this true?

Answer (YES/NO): NO